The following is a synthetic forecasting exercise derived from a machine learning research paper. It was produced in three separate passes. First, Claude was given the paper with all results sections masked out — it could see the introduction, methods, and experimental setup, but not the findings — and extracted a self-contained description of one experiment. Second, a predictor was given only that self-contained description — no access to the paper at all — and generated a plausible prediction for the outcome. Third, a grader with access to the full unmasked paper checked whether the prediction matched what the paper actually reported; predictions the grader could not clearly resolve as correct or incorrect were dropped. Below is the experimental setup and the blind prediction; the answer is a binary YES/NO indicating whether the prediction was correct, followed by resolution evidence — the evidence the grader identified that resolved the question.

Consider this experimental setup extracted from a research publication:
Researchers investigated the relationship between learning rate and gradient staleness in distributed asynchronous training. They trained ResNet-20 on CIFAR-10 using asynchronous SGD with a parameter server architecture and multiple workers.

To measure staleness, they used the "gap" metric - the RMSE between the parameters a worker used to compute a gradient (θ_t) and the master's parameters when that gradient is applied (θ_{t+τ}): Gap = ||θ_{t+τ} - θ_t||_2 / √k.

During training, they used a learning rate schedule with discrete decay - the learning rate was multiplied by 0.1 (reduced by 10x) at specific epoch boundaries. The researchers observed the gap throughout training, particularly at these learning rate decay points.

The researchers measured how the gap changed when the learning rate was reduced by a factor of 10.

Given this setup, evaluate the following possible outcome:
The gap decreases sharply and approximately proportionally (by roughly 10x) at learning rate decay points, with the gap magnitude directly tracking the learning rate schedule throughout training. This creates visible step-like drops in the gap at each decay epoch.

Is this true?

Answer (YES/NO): YES